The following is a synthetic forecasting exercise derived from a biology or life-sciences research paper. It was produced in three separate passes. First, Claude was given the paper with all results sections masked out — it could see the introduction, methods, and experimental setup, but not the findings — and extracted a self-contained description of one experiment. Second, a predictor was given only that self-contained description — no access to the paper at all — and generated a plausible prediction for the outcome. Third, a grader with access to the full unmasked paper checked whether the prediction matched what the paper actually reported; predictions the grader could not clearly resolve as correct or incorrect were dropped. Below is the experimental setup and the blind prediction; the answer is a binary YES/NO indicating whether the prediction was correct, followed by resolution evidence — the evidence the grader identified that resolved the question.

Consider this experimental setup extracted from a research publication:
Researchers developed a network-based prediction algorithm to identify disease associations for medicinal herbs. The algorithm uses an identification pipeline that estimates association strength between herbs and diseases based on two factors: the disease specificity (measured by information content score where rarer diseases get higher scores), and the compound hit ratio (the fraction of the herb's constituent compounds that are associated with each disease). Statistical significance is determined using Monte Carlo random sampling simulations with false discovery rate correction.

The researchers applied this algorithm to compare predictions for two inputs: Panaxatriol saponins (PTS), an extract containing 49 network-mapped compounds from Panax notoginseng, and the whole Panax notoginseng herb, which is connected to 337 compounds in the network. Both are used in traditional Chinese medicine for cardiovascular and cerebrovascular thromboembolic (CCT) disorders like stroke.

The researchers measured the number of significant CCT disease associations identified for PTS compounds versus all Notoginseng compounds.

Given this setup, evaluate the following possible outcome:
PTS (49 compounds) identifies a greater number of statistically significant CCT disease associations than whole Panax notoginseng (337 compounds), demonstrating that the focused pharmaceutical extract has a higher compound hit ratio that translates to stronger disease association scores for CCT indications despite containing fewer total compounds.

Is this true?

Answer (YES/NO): NO